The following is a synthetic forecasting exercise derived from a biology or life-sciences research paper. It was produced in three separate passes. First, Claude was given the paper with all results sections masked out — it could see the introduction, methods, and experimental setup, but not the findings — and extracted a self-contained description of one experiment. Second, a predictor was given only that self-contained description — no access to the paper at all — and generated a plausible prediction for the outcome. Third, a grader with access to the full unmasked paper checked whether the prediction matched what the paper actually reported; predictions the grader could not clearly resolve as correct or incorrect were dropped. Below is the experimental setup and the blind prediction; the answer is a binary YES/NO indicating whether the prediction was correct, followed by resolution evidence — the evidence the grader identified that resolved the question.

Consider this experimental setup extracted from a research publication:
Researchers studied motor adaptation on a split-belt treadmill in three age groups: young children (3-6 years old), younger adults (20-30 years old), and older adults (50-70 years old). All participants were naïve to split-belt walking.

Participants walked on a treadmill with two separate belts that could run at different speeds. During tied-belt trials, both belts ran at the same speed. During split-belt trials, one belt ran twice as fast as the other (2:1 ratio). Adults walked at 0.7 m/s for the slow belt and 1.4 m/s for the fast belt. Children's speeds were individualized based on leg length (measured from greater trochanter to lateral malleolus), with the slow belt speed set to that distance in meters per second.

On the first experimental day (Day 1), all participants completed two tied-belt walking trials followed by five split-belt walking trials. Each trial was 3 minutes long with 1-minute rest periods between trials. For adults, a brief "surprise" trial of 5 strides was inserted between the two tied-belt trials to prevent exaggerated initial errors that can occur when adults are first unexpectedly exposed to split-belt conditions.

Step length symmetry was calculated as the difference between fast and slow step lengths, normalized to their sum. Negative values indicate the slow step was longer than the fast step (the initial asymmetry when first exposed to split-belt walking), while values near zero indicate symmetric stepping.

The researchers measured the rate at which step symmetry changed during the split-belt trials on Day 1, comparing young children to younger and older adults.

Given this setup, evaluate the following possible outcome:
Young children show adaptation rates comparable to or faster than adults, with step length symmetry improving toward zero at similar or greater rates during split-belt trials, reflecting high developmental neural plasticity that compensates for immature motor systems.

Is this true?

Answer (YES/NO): NO